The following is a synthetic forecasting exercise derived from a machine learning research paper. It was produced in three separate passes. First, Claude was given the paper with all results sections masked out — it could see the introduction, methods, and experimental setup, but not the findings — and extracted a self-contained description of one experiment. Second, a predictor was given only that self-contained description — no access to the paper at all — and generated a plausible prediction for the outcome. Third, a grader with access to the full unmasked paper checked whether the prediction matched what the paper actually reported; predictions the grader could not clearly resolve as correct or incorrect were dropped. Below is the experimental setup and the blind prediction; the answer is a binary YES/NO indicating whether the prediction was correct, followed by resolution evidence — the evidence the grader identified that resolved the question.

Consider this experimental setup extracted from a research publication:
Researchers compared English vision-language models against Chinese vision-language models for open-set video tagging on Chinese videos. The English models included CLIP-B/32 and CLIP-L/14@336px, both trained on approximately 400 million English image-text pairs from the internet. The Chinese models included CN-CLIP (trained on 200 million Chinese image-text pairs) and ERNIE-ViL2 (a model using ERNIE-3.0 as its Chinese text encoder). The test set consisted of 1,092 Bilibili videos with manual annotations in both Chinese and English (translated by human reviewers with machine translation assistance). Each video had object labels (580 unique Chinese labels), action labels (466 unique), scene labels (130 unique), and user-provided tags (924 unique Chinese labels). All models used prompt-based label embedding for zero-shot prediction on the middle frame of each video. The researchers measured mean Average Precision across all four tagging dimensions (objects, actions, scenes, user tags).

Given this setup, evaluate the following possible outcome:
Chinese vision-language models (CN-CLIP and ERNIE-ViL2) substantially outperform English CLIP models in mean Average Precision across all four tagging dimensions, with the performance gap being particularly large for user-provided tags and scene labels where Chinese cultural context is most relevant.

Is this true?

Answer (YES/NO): NO